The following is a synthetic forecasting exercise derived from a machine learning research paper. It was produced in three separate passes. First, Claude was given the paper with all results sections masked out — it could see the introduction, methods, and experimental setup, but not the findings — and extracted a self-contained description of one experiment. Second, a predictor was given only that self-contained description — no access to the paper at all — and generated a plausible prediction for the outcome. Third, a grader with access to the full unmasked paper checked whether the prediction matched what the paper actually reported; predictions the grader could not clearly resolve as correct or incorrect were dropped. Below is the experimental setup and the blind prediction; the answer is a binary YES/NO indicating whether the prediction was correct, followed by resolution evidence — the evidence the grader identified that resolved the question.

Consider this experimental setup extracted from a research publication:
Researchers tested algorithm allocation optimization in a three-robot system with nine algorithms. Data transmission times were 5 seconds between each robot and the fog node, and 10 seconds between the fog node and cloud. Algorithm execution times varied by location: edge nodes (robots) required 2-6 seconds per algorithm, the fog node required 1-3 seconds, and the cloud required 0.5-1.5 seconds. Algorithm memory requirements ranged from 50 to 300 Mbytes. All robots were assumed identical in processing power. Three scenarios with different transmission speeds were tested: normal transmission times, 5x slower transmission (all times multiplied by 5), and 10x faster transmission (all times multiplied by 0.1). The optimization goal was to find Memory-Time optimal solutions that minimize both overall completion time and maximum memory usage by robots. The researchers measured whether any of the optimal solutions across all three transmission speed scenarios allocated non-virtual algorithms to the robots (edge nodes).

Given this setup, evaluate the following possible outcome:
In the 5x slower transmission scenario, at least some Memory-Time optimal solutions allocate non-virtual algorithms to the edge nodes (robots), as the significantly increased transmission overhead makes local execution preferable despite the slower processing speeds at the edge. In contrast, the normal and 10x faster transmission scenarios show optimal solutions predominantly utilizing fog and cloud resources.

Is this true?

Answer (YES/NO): NO